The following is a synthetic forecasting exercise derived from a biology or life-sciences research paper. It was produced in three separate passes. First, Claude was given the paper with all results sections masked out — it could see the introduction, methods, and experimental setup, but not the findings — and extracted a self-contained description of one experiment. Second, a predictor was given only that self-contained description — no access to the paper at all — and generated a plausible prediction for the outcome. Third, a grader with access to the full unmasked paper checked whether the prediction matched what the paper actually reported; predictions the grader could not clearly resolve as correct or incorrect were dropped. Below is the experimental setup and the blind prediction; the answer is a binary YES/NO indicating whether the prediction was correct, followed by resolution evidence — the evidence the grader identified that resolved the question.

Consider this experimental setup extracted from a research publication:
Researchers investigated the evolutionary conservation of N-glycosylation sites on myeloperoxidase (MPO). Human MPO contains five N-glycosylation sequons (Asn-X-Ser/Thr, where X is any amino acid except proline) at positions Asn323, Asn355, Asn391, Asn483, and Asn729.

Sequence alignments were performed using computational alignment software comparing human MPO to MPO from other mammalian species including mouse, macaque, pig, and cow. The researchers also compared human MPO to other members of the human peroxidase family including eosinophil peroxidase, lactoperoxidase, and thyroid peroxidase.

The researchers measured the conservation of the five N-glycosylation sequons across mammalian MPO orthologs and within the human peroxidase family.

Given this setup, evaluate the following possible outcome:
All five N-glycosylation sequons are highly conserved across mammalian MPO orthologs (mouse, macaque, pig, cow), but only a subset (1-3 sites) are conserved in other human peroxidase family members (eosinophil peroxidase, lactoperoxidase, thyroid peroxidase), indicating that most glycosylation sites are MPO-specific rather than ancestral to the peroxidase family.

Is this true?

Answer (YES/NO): NO